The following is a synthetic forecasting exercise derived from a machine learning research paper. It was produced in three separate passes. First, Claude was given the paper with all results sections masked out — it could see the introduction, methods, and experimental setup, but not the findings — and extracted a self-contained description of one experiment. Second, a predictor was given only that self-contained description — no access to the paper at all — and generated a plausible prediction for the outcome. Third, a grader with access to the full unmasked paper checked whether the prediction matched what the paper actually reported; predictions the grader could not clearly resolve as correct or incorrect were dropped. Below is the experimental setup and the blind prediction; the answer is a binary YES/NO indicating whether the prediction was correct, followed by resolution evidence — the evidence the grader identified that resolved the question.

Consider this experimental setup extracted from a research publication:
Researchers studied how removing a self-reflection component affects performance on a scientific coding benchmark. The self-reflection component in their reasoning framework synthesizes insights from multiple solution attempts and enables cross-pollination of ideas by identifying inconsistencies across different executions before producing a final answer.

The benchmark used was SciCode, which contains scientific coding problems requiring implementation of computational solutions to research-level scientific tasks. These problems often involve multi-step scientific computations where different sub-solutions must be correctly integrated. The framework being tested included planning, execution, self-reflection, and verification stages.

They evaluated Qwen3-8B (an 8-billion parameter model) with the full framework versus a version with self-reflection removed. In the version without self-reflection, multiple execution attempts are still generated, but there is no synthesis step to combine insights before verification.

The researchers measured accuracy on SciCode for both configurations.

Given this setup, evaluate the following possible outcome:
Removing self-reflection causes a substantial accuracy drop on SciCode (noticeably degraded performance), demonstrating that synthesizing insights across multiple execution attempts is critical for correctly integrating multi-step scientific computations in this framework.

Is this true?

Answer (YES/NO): YES